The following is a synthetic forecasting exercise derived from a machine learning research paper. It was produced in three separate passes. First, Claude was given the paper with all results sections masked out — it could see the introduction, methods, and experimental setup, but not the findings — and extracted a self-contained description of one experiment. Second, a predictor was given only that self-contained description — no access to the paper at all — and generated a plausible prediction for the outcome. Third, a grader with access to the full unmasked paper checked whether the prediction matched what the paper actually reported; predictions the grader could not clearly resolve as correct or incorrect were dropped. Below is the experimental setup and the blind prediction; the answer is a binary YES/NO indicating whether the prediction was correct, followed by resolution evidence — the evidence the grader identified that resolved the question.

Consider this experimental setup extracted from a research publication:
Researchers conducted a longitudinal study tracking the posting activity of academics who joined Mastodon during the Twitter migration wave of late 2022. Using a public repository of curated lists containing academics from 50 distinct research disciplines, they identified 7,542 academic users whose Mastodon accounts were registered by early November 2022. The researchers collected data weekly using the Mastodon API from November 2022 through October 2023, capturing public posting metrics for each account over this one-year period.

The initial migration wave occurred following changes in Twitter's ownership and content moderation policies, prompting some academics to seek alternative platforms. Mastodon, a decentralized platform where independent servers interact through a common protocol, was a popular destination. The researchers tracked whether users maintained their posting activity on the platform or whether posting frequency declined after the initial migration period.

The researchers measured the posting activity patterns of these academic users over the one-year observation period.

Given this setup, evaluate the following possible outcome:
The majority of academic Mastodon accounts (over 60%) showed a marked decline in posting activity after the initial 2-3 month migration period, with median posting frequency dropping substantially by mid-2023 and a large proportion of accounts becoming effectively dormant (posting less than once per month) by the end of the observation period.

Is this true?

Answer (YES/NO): NO